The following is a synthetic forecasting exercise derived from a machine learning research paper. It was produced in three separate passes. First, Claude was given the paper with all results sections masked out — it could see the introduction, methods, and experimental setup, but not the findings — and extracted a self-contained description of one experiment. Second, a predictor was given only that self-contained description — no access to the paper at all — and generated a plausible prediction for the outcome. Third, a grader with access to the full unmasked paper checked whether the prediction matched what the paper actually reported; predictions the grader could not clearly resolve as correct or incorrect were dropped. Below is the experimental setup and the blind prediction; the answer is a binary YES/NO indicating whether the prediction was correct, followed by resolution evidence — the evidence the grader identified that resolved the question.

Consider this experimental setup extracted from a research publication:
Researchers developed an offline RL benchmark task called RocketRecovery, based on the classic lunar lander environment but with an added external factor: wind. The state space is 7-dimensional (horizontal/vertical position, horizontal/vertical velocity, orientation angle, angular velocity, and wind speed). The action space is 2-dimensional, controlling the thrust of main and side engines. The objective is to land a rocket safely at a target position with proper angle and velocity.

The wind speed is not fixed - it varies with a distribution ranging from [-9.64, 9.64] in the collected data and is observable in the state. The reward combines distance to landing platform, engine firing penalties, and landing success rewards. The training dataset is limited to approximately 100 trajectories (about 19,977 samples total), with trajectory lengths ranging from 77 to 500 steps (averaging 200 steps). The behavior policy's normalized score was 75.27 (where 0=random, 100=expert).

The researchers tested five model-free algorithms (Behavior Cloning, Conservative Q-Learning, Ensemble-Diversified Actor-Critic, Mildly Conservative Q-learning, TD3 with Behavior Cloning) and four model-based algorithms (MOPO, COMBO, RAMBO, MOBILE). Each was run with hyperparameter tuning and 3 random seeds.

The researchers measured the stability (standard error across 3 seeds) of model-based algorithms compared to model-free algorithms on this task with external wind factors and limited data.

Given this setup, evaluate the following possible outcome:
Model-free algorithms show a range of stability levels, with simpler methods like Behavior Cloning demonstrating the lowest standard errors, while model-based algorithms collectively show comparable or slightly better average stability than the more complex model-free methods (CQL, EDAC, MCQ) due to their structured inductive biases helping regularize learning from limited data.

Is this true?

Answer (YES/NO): NO